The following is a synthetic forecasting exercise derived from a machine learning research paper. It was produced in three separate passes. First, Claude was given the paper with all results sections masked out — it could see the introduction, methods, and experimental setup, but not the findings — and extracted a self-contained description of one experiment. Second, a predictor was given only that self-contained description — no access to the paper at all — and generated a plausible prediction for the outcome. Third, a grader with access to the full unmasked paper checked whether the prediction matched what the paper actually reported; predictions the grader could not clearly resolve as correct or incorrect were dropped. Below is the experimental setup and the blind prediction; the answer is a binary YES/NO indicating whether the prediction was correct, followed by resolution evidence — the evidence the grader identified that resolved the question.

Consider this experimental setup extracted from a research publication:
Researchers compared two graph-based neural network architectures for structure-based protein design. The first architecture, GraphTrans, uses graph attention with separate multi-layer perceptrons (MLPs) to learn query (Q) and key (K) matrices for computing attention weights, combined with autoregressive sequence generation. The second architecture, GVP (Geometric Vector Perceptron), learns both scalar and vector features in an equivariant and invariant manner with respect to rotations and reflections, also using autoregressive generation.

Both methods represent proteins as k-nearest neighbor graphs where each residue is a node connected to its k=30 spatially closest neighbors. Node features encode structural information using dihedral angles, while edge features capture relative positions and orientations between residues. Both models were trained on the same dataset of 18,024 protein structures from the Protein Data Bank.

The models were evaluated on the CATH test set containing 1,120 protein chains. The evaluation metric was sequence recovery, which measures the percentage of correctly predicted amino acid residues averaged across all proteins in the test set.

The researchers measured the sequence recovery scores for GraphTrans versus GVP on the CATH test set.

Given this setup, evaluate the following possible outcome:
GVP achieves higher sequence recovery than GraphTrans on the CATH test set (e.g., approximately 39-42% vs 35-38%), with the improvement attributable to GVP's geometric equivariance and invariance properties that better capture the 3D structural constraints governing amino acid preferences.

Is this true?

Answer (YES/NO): YES